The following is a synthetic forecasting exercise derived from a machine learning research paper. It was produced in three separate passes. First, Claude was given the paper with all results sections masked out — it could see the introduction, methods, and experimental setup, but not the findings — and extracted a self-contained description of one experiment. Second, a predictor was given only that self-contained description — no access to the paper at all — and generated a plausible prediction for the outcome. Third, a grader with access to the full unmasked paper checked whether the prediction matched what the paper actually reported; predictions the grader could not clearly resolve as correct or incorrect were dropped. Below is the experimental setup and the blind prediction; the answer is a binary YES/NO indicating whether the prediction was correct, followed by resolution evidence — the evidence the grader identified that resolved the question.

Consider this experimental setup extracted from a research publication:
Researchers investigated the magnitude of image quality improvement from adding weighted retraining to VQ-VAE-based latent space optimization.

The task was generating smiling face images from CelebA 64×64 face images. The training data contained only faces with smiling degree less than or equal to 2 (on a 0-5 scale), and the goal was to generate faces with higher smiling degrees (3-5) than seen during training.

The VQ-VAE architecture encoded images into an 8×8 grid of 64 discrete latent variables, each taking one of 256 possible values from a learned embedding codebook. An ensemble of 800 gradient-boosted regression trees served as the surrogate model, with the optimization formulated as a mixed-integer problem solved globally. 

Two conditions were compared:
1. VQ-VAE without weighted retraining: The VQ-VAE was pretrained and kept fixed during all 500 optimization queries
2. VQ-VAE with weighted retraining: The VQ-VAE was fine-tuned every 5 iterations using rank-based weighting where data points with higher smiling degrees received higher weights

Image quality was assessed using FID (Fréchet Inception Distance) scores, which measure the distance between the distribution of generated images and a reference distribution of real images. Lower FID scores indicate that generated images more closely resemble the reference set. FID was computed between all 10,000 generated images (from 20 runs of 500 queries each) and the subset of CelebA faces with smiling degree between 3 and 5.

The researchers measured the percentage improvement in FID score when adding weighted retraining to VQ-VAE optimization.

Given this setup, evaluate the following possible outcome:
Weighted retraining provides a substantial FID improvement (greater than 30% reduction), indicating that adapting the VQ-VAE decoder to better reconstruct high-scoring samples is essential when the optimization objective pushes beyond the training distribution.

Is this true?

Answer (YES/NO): NO